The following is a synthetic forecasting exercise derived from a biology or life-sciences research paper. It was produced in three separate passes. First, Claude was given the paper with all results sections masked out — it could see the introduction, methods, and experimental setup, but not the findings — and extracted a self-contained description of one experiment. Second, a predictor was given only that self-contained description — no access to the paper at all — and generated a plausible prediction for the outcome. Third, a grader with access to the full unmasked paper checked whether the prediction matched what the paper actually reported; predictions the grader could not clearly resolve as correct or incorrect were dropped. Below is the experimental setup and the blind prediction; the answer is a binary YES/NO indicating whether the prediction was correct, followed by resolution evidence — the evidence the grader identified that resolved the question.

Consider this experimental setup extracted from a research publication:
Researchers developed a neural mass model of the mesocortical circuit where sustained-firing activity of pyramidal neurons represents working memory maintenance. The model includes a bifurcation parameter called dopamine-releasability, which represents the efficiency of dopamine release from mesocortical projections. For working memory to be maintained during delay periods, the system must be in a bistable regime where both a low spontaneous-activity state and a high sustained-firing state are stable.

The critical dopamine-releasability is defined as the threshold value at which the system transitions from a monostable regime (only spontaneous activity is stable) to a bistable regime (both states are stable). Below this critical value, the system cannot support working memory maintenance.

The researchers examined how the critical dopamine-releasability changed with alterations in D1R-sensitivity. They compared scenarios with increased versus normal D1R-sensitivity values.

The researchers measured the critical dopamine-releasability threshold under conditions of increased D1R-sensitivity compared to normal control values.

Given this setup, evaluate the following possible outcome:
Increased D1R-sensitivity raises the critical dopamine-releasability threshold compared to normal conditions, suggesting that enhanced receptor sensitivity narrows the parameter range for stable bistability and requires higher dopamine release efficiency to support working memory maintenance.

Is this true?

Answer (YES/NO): NO